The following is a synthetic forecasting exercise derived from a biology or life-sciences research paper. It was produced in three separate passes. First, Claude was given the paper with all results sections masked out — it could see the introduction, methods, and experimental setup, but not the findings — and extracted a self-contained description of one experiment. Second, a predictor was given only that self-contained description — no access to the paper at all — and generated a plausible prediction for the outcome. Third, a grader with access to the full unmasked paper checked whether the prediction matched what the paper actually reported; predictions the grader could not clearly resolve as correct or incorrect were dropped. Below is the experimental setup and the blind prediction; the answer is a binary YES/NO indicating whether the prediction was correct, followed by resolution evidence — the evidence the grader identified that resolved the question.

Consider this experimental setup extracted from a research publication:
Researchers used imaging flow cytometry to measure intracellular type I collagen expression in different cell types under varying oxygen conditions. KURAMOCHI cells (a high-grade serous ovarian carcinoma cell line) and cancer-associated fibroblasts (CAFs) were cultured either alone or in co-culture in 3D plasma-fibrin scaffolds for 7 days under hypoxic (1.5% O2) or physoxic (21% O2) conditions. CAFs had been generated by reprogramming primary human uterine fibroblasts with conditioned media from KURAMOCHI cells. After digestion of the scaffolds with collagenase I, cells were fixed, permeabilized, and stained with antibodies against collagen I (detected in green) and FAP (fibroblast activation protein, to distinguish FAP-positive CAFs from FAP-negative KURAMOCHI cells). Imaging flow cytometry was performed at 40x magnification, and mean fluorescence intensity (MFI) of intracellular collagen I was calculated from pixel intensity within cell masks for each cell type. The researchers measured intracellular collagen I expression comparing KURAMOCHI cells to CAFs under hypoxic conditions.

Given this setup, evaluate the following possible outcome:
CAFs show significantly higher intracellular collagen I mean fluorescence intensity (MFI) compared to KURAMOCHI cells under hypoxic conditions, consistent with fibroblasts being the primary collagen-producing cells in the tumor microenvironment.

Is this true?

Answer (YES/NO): YES